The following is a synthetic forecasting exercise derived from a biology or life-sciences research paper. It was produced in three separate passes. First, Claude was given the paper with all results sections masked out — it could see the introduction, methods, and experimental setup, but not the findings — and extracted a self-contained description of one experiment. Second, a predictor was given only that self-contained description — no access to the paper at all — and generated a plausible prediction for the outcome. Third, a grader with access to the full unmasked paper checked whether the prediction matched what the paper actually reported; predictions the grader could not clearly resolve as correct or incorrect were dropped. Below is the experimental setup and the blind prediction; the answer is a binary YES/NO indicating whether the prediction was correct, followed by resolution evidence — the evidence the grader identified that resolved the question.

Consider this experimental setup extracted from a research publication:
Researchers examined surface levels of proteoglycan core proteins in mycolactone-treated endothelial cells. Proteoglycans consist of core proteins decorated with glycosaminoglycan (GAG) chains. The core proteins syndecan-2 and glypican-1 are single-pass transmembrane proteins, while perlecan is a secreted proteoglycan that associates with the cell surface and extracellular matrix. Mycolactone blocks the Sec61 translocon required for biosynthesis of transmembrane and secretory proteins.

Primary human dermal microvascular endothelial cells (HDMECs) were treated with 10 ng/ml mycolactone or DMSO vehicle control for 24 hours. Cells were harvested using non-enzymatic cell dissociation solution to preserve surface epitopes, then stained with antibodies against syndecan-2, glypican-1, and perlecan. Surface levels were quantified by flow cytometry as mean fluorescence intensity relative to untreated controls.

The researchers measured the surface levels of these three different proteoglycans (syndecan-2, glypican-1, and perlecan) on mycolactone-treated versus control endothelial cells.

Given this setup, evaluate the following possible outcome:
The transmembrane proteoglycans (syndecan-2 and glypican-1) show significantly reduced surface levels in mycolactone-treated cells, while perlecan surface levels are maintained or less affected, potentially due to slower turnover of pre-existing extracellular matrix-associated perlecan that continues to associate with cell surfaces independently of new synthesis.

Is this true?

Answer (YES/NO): NO